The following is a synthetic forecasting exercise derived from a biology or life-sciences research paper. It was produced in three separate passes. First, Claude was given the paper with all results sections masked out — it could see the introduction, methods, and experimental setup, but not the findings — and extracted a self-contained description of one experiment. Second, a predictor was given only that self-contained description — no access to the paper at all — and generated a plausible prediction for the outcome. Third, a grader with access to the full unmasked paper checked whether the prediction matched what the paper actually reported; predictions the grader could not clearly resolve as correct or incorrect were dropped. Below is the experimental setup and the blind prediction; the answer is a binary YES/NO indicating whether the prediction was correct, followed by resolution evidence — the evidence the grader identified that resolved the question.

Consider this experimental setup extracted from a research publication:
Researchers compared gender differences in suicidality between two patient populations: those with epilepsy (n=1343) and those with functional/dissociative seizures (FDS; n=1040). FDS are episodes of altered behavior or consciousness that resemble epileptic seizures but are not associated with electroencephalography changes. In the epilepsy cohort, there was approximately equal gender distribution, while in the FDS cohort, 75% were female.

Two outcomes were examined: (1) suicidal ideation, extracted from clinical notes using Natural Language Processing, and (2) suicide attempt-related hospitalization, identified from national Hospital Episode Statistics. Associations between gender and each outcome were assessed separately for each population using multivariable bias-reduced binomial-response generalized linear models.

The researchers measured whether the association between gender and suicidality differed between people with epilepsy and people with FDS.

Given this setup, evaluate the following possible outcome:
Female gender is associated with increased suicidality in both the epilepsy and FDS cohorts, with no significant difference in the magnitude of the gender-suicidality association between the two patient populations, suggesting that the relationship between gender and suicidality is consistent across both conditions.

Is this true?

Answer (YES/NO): NO